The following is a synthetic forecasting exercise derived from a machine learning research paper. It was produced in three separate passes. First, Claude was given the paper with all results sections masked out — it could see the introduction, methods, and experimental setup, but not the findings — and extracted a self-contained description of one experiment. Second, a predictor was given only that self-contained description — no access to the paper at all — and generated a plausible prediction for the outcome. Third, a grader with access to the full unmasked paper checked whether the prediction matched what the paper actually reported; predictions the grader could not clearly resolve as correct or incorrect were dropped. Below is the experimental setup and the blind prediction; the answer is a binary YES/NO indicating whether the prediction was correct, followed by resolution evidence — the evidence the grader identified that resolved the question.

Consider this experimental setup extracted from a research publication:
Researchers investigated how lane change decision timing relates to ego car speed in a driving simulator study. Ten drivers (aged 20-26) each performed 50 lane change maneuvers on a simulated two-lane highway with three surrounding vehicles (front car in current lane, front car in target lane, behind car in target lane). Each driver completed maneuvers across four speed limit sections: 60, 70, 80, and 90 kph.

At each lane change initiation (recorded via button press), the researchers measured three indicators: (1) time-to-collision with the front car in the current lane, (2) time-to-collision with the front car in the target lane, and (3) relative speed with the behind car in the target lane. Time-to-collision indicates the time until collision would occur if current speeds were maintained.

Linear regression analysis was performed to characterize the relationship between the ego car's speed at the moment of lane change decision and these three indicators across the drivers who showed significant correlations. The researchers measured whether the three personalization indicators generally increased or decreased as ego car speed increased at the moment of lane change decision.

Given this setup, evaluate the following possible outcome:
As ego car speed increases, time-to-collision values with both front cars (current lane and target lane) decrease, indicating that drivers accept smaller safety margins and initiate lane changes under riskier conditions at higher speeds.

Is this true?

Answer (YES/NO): NO